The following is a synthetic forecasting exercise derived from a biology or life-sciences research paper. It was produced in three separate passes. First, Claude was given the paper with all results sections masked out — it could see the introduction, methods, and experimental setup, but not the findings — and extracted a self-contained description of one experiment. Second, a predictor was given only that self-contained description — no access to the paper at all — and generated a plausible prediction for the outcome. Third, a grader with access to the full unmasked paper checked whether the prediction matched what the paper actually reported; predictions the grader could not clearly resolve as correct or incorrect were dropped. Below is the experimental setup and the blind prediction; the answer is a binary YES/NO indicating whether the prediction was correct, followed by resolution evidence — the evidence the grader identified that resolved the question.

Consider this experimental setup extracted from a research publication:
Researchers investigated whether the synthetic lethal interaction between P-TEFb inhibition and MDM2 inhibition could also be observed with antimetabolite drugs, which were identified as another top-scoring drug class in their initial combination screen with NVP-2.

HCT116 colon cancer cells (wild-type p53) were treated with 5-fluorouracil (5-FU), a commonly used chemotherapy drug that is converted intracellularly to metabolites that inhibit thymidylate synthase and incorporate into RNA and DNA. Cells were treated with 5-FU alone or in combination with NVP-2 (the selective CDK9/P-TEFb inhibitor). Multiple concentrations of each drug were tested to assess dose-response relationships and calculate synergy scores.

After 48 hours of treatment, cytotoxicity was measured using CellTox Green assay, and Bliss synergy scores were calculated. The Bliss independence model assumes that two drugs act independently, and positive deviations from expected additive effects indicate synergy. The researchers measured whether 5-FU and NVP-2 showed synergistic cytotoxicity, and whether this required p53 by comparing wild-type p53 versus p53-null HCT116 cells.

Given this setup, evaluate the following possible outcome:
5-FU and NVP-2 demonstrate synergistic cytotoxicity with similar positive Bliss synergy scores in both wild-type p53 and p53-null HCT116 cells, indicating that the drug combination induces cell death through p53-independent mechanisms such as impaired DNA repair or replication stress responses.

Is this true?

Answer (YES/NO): NO